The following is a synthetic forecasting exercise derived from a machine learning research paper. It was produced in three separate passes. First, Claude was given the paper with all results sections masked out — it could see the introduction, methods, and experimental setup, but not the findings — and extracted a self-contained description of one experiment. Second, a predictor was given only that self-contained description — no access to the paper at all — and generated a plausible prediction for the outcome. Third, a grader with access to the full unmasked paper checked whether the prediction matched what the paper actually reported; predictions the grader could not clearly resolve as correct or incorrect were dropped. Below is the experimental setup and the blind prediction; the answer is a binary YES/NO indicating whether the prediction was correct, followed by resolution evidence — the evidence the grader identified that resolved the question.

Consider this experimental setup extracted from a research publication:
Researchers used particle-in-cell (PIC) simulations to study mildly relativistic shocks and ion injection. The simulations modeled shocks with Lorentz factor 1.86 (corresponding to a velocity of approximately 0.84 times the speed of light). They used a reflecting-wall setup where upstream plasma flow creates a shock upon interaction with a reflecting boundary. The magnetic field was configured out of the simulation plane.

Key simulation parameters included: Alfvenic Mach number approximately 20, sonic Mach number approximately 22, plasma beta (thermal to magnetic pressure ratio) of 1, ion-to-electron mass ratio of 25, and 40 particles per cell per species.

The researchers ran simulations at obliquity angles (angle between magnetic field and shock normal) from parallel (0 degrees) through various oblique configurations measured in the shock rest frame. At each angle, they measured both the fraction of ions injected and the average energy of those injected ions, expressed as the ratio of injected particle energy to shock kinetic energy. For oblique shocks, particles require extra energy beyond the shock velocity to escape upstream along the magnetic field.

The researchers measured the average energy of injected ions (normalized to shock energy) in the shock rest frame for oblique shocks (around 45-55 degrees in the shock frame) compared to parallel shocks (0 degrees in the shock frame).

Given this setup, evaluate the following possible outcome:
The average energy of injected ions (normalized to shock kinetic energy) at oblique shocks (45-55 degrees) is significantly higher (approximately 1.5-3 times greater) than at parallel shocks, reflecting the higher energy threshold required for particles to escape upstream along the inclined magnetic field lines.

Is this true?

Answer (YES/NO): NO